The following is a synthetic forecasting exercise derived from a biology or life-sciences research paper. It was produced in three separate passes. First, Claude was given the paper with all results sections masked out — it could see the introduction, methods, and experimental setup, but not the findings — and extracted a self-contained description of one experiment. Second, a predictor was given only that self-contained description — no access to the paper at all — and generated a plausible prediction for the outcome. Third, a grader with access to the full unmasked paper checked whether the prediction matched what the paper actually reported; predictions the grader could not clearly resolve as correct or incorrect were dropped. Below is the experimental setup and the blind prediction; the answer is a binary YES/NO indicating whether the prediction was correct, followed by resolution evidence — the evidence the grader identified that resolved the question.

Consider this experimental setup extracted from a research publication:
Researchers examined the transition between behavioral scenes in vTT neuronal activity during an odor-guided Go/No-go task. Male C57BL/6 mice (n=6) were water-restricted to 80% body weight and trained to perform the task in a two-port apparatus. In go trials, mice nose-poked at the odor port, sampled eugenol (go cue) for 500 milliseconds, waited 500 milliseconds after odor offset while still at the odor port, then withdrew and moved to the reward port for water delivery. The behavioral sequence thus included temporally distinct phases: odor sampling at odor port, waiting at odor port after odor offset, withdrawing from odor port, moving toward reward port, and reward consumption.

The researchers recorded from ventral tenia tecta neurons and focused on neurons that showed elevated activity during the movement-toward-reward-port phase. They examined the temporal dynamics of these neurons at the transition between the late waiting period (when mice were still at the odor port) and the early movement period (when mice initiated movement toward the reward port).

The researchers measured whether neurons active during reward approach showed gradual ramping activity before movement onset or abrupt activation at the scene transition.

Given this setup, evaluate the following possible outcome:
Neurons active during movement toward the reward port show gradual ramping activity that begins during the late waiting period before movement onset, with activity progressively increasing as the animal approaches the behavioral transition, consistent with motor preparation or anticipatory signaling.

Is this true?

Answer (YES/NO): NO